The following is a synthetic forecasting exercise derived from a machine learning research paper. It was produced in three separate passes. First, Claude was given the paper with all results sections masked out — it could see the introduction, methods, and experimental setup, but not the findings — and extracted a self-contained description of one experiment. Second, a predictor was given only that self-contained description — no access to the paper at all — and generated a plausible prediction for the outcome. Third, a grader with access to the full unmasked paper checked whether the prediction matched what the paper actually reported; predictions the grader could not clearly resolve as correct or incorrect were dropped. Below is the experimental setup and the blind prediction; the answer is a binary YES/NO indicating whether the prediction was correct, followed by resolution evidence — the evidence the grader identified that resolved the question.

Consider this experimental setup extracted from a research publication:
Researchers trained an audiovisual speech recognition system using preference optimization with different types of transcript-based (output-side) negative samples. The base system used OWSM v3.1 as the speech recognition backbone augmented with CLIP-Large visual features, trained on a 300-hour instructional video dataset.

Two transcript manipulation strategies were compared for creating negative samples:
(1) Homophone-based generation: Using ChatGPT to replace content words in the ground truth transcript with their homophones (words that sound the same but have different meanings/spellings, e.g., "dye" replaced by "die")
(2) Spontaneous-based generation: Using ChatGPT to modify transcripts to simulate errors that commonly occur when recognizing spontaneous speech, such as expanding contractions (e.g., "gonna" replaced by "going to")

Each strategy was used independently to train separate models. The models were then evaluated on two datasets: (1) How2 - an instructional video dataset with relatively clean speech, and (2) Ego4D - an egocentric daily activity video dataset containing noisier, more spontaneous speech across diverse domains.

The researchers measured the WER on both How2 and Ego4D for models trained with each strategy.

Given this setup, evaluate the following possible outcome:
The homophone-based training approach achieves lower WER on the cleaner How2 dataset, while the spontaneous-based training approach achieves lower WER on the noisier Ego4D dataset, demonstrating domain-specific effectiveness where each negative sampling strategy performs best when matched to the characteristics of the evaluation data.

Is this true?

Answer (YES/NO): YES